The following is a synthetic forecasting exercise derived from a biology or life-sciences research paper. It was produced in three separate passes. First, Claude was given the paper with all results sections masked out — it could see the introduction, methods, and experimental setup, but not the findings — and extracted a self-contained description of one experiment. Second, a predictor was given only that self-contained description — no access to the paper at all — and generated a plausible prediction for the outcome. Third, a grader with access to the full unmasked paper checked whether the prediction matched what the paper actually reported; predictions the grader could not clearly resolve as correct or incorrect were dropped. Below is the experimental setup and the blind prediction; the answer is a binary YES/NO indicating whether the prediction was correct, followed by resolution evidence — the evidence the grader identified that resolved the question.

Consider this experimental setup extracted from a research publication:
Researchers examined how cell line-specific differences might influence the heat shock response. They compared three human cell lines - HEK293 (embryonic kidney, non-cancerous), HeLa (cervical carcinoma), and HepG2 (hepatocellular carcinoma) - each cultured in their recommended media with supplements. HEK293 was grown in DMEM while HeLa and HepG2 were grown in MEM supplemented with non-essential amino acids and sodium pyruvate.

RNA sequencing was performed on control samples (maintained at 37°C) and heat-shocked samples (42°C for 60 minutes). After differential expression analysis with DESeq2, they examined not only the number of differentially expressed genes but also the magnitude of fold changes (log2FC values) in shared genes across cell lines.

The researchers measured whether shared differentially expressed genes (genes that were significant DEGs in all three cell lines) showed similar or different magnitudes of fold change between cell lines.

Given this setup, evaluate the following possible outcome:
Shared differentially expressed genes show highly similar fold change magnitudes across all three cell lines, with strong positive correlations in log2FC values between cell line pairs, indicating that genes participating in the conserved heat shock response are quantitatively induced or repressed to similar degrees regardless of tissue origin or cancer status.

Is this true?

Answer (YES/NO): NO